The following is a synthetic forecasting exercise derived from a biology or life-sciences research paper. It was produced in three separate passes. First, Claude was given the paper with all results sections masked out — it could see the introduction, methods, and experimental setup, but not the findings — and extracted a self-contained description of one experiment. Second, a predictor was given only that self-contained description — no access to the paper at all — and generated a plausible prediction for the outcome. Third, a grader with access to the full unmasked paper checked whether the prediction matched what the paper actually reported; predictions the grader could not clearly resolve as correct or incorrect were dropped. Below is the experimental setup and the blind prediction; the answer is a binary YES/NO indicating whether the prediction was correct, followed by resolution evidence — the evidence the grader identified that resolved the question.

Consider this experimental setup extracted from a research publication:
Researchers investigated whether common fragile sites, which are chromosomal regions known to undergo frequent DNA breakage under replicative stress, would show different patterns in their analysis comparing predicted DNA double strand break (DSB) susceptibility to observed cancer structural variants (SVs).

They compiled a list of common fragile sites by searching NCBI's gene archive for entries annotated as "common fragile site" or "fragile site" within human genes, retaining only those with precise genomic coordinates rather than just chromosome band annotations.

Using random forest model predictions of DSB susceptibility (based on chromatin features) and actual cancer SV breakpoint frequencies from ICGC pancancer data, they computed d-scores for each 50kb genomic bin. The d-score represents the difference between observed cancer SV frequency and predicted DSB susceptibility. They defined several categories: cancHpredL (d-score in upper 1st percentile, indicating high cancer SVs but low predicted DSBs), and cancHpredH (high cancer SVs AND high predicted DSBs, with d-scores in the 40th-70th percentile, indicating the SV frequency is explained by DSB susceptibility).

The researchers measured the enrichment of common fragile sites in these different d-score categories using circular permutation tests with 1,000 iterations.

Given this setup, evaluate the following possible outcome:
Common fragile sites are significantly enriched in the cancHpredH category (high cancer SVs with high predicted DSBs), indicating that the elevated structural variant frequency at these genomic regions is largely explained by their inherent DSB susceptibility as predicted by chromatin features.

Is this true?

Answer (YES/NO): NO